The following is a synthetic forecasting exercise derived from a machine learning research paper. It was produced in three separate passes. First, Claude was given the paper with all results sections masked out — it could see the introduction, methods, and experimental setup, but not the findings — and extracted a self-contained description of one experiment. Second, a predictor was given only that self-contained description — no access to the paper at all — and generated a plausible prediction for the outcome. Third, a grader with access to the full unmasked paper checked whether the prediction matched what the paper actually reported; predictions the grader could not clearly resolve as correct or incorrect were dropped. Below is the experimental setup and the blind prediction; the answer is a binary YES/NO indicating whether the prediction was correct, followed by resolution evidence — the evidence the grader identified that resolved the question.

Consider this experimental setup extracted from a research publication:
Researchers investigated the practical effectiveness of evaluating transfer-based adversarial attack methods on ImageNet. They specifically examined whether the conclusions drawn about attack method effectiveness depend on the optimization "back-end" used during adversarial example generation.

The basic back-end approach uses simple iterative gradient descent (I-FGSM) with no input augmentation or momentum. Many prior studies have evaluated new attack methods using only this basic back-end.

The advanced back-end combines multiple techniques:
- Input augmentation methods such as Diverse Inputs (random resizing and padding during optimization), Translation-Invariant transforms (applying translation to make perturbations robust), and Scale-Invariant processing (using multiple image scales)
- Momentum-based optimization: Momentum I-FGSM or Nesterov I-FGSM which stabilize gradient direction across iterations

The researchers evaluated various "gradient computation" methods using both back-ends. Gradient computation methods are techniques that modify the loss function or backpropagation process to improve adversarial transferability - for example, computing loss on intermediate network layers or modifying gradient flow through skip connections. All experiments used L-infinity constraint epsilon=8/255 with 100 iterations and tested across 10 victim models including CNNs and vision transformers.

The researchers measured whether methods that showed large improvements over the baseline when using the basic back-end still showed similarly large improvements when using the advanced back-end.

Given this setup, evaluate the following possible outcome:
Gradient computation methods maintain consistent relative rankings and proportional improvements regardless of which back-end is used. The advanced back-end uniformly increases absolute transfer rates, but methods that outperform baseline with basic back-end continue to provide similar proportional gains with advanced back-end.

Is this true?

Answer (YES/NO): NO